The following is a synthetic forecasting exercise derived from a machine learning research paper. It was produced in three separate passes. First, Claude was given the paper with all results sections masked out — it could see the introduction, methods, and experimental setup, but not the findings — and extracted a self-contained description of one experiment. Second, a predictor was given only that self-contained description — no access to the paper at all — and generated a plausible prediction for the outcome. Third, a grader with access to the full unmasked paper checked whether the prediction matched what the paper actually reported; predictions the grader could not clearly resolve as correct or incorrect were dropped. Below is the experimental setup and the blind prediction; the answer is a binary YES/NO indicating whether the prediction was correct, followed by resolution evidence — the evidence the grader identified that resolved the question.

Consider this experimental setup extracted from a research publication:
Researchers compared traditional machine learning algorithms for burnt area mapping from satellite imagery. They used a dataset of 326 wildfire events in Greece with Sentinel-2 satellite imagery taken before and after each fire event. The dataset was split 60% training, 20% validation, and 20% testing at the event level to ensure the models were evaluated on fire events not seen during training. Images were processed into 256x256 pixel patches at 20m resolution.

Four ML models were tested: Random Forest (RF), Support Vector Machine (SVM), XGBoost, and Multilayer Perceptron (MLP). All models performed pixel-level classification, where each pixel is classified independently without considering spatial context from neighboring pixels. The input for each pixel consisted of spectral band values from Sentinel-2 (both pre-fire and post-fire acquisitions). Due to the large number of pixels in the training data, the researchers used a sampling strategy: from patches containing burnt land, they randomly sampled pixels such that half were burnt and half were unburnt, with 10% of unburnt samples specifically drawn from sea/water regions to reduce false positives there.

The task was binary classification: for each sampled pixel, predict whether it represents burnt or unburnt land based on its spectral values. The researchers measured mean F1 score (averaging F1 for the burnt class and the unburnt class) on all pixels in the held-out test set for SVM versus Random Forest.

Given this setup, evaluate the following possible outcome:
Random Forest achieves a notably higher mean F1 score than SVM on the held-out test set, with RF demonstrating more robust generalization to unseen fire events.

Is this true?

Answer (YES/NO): NO